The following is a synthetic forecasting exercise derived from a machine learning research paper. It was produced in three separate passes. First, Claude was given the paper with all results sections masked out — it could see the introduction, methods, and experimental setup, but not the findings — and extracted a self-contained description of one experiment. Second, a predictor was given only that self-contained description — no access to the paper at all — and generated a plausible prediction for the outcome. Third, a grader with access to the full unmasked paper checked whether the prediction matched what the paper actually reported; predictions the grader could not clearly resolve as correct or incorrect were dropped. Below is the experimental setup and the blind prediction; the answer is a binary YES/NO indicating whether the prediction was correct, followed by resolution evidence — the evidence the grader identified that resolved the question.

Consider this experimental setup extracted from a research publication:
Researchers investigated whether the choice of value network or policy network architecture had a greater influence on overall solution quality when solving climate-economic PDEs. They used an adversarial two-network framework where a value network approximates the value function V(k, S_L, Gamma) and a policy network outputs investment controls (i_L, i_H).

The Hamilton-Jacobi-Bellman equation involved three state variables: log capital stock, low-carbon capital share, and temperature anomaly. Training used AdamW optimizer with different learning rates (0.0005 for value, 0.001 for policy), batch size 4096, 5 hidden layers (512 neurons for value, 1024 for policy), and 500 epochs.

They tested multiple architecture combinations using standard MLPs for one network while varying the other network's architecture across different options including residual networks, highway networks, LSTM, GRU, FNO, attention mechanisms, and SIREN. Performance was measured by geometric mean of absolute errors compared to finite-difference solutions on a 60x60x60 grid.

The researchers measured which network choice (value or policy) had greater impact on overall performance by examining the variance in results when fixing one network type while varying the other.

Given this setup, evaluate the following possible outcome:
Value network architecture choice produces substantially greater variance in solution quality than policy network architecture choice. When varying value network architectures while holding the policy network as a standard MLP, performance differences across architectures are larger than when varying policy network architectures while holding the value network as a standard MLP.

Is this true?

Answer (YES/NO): YES